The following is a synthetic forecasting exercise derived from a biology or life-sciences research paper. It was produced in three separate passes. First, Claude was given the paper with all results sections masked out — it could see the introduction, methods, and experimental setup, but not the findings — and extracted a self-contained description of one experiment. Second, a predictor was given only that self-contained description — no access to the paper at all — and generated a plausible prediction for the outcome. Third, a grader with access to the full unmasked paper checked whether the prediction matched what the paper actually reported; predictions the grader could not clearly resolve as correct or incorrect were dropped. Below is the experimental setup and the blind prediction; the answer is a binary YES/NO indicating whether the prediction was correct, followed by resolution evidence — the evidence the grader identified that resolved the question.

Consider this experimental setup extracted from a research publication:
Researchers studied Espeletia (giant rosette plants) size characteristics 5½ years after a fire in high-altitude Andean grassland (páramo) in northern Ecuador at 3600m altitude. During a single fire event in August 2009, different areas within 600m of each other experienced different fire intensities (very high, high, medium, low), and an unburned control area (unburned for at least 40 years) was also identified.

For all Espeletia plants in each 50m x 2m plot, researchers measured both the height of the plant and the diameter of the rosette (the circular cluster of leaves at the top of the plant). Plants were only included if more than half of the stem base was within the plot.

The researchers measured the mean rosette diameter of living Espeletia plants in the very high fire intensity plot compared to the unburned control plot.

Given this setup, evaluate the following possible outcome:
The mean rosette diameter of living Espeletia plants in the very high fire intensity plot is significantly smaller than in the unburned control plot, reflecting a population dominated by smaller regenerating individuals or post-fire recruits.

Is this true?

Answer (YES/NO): NO